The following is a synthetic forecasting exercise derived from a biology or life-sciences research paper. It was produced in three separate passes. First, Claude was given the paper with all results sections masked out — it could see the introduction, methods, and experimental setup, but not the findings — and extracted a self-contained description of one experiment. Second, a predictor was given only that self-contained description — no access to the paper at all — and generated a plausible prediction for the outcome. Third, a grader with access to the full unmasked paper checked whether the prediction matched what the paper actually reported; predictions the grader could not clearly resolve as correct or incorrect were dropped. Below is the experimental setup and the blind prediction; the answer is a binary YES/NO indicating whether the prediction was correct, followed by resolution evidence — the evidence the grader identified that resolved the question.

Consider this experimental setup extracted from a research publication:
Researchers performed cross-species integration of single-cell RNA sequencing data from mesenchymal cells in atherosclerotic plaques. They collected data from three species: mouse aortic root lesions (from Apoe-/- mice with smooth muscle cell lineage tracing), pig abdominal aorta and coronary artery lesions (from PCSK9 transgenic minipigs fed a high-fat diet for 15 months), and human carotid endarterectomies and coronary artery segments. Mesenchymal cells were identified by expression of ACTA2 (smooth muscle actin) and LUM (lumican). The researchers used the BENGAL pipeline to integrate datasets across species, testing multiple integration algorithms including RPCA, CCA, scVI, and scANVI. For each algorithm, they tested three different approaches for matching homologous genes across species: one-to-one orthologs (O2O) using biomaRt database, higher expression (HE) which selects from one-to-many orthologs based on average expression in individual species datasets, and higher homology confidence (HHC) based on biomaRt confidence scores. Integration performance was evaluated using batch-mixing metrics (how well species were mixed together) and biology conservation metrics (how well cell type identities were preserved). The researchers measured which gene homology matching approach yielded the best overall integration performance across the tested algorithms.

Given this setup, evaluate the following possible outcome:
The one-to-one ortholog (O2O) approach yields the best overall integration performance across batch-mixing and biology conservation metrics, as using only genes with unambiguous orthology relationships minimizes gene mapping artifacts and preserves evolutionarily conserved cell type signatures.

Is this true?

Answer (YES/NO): NO